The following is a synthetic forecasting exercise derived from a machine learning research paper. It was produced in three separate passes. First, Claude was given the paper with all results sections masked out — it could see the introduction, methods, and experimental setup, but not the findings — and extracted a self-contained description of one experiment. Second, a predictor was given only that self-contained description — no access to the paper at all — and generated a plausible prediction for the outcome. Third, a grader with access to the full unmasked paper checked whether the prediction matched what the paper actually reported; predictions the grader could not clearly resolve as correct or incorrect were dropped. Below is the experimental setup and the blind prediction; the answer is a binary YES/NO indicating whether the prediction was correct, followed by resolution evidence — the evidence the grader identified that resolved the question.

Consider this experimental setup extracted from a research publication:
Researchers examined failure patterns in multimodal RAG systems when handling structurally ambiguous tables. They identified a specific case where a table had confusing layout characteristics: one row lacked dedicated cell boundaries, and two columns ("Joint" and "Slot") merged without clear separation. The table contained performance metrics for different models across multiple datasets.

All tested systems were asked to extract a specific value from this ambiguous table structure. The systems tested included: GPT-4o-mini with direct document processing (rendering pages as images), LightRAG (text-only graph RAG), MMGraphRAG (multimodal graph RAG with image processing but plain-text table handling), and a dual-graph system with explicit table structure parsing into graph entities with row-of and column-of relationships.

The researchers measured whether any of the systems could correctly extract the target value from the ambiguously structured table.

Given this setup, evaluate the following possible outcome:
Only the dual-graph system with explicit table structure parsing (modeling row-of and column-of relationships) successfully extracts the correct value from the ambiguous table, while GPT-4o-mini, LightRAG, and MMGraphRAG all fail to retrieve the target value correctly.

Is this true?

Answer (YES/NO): NO